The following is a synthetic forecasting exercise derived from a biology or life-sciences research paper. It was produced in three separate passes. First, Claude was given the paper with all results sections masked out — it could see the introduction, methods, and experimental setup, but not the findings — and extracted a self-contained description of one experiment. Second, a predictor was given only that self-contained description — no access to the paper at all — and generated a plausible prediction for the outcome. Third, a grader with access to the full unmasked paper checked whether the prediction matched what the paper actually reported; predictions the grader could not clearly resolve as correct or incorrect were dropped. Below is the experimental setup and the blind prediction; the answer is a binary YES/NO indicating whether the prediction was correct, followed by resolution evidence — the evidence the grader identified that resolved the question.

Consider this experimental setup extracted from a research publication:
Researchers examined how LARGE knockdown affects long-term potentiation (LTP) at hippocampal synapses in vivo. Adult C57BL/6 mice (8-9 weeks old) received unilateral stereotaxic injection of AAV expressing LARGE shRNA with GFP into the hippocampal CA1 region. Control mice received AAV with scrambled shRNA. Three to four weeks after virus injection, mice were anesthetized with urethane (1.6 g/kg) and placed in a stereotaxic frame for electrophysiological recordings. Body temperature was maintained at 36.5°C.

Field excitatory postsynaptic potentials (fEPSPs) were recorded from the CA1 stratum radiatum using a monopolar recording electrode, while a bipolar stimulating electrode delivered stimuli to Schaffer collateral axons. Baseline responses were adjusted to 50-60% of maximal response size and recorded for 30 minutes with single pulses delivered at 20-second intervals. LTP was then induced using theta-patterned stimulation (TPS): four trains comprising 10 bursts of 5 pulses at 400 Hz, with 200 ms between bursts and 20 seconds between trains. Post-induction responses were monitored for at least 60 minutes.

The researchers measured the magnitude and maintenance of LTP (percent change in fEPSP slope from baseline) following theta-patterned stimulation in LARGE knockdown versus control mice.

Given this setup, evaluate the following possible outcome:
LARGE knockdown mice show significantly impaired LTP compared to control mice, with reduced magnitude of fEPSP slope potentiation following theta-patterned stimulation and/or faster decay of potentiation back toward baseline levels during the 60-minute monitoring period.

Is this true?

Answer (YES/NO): YES